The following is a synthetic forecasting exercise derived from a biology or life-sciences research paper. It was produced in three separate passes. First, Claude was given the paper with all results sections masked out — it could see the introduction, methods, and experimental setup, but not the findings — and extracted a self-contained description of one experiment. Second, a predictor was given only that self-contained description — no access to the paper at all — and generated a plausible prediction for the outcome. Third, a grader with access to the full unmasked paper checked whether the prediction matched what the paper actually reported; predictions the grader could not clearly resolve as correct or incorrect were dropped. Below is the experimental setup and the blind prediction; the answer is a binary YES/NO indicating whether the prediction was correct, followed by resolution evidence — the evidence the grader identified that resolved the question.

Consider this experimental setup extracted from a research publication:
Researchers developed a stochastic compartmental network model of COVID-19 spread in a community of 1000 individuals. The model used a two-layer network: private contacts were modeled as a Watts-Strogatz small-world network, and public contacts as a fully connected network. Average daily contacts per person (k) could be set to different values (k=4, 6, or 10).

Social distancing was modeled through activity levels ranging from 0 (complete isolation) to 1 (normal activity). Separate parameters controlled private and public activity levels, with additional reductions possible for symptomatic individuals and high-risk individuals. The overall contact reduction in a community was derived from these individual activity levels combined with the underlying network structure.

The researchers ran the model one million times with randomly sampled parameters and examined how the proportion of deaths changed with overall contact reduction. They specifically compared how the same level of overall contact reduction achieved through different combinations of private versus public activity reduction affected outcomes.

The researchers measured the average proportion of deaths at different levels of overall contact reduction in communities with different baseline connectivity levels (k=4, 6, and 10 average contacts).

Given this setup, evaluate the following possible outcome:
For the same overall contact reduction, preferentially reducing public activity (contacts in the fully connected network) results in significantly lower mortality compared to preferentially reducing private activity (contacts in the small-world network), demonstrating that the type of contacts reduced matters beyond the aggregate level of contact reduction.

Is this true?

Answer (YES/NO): YES